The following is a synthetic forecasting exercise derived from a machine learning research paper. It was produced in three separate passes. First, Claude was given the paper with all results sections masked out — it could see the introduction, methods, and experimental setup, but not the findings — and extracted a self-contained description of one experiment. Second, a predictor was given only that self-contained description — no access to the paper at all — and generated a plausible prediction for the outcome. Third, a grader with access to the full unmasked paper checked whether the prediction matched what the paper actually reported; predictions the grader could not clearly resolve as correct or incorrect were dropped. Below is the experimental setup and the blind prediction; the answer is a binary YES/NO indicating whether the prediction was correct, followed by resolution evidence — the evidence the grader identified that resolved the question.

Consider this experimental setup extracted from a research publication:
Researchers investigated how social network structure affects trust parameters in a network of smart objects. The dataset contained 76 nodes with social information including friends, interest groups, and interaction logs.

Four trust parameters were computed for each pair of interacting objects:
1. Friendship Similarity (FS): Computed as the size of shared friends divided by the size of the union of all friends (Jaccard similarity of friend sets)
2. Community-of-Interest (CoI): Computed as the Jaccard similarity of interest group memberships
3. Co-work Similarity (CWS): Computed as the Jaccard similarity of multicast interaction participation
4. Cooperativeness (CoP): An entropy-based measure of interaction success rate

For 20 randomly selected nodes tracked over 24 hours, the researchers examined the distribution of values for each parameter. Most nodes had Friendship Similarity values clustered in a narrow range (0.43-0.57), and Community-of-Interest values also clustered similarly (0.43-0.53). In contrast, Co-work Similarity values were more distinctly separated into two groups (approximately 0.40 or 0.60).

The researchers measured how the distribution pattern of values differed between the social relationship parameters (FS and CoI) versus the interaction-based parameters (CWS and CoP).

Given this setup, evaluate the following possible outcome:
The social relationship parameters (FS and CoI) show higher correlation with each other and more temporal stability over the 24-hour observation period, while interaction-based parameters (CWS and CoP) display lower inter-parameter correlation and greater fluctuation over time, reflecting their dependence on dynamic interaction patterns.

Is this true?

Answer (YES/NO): NO